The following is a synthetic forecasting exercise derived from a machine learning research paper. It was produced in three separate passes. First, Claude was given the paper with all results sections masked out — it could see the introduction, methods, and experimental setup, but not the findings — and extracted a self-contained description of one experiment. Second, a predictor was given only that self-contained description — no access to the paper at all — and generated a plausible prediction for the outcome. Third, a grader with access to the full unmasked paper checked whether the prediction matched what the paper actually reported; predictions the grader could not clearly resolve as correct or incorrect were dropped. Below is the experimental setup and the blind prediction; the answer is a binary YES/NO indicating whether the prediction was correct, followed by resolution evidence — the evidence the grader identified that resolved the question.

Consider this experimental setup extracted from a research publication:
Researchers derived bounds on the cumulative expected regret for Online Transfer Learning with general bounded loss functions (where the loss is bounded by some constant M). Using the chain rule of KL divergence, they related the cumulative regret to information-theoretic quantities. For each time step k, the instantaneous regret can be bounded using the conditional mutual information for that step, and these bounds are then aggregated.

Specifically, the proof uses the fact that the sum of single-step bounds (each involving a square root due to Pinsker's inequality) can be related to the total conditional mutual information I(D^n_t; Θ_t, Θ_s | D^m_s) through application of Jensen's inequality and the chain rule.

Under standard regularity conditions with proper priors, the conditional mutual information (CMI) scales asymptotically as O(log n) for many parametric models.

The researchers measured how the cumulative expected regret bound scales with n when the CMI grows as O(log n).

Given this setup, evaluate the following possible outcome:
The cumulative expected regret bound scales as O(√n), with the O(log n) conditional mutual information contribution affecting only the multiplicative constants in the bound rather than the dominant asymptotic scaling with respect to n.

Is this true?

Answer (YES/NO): NO